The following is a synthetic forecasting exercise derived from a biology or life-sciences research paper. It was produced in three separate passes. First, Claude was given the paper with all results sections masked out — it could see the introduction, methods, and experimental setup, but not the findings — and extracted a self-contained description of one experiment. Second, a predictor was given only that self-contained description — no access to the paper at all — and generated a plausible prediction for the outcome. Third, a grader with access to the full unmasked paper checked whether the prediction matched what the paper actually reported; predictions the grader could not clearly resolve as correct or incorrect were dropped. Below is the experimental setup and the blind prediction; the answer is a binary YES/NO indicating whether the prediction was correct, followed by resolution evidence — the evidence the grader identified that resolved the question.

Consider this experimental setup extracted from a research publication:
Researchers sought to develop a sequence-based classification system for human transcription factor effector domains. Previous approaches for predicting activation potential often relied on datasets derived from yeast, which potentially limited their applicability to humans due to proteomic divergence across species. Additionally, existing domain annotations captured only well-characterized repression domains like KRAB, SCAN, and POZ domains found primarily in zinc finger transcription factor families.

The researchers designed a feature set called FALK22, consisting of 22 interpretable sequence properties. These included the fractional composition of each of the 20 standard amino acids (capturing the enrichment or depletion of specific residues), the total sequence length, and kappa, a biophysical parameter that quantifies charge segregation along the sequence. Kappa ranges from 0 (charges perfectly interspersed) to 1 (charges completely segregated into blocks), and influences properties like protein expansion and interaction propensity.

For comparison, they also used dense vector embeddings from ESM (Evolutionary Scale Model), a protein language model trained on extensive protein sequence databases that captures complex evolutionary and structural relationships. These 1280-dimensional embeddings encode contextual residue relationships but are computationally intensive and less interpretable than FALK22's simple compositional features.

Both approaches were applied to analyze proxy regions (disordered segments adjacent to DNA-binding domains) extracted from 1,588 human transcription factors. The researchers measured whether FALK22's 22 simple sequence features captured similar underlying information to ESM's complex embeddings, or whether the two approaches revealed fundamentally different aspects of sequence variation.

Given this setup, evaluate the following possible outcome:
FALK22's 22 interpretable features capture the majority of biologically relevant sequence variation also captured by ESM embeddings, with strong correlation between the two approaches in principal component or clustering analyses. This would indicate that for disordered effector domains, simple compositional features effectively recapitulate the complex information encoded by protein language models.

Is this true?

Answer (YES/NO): YES